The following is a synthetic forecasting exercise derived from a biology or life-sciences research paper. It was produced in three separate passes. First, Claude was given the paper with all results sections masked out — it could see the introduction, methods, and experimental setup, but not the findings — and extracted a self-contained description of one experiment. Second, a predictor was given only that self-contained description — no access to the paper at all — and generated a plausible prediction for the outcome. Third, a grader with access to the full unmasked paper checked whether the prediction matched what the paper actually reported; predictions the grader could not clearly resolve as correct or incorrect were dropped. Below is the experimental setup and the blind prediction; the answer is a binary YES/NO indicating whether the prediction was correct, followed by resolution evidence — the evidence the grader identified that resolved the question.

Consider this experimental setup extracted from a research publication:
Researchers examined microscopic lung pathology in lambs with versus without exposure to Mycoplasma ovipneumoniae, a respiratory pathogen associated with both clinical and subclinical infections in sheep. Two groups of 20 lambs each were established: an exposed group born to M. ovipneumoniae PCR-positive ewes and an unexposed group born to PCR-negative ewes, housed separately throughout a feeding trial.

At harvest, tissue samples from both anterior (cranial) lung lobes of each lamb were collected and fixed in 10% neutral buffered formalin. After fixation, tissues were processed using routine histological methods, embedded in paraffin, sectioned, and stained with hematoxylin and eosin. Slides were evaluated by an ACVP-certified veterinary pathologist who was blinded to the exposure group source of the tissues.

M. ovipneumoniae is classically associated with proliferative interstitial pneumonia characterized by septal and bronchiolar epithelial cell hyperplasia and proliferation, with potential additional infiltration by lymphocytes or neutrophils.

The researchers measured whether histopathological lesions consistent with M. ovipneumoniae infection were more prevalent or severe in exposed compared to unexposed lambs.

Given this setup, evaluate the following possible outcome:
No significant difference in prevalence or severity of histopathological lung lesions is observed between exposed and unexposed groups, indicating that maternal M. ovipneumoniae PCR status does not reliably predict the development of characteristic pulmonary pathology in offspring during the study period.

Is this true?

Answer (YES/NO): NO